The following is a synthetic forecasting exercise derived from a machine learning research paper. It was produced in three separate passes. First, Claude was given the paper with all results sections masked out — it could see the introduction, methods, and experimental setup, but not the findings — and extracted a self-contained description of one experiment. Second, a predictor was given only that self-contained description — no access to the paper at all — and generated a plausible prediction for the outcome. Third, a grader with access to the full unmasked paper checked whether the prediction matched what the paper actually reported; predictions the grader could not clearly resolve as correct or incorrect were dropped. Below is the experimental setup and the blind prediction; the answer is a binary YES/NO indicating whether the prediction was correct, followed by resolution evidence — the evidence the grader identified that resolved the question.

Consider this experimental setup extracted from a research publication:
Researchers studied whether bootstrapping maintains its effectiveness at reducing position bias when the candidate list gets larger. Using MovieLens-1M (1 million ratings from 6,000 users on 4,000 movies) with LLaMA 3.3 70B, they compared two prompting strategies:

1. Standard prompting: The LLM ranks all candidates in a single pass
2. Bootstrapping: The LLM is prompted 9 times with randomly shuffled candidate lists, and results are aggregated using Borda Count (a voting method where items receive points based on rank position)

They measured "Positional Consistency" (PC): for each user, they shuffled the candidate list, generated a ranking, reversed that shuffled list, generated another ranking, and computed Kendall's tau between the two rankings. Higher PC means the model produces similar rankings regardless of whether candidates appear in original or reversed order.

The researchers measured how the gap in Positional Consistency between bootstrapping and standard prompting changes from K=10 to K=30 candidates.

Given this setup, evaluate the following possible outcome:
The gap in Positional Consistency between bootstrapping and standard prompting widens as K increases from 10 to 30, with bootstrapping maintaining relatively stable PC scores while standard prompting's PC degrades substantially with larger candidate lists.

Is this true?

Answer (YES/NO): NO